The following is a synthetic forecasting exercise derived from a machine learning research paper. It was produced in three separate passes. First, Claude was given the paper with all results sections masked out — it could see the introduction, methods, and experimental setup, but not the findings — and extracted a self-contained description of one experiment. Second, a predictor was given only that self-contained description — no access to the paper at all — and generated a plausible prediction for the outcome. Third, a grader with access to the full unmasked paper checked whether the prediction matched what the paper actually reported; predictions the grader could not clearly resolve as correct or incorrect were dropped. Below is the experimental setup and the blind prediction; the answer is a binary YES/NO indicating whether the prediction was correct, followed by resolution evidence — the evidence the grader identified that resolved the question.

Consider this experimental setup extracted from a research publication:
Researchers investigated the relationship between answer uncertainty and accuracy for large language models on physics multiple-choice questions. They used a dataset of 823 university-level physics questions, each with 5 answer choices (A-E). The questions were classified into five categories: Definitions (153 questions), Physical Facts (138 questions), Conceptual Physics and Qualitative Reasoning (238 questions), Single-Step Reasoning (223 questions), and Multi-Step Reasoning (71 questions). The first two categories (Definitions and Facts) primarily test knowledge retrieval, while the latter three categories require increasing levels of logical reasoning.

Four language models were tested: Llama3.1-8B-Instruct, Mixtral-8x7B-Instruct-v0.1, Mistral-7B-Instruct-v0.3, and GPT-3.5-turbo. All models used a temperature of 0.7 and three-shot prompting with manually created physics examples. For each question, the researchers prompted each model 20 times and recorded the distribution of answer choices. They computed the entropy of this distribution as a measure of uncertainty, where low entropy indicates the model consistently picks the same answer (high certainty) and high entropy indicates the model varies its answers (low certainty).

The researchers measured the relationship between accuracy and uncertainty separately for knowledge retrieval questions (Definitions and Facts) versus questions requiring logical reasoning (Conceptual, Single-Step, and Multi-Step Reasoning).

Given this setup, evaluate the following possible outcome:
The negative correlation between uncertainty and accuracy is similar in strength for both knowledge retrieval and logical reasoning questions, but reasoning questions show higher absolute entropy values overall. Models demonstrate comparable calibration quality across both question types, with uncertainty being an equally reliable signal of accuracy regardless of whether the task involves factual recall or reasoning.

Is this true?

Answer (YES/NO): NO